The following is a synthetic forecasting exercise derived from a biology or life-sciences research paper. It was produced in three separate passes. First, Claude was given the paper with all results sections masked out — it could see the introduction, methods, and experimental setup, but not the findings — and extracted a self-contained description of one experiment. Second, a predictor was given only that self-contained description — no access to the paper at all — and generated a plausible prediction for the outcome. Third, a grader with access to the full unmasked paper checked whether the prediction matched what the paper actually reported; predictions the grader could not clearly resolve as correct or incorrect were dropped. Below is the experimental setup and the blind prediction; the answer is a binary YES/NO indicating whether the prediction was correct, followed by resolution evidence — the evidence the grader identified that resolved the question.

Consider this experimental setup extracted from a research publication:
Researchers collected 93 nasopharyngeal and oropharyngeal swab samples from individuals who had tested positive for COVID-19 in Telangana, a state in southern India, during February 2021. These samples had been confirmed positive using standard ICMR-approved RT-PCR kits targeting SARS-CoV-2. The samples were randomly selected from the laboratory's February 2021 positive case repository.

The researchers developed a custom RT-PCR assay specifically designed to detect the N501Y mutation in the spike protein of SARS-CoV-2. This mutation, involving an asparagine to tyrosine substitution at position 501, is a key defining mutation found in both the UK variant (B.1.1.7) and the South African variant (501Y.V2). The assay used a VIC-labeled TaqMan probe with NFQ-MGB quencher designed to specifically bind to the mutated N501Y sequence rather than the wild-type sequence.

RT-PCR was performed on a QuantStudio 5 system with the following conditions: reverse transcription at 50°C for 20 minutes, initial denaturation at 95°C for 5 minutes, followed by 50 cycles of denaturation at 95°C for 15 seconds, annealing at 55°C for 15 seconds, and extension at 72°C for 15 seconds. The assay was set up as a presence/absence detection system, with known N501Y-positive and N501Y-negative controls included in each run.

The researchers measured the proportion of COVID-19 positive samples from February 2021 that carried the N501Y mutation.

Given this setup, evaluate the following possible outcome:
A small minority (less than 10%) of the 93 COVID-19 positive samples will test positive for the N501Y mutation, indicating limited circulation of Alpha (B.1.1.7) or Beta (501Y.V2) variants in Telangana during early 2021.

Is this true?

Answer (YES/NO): NO